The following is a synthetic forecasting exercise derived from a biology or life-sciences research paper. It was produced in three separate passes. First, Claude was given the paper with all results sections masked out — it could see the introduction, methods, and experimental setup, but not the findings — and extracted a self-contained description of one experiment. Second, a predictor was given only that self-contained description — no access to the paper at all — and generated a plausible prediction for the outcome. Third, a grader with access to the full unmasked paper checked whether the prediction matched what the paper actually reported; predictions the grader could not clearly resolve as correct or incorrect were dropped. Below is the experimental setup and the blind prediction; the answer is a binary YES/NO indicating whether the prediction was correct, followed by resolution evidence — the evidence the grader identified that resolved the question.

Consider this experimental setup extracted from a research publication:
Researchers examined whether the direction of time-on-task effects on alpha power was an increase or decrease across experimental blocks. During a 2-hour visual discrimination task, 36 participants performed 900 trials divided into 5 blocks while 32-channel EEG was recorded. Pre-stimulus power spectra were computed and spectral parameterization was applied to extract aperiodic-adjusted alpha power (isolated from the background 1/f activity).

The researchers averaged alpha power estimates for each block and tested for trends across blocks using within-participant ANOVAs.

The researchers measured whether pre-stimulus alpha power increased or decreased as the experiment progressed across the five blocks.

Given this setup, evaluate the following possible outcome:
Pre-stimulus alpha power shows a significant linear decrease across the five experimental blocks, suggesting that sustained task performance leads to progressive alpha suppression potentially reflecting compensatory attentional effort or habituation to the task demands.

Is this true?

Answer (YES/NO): NO